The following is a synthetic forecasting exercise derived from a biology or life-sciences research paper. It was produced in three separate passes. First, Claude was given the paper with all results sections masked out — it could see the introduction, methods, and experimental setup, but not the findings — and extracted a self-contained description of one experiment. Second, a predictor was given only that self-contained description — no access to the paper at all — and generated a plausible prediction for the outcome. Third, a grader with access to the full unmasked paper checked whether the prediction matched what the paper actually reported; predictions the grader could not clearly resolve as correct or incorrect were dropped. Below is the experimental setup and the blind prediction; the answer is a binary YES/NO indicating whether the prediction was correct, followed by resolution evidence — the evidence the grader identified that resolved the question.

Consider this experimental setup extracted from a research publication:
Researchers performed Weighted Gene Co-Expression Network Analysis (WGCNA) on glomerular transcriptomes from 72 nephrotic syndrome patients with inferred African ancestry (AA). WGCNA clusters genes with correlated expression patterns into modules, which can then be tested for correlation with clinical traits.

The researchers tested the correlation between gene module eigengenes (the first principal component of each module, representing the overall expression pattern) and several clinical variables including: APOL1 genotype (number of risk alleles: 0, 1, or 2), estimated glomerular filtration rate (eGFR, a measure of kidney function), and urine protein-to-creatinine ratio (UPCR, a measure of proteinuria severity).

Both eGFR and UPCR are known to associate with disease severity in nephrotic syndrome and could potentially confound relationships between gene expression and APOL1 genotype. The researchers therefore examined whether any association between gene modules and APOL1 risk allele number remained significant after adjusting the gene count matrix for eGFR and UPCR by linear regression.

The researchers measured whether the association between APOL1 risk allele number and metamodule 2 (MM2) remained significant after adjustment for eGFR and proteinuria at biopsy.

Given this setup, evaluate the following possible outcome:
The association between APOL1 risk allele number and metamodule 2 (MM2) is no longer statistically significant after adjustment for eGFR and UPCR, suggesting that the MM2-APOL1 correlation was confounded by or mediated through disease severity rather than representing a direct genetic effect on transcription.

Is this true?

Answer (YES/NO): NO